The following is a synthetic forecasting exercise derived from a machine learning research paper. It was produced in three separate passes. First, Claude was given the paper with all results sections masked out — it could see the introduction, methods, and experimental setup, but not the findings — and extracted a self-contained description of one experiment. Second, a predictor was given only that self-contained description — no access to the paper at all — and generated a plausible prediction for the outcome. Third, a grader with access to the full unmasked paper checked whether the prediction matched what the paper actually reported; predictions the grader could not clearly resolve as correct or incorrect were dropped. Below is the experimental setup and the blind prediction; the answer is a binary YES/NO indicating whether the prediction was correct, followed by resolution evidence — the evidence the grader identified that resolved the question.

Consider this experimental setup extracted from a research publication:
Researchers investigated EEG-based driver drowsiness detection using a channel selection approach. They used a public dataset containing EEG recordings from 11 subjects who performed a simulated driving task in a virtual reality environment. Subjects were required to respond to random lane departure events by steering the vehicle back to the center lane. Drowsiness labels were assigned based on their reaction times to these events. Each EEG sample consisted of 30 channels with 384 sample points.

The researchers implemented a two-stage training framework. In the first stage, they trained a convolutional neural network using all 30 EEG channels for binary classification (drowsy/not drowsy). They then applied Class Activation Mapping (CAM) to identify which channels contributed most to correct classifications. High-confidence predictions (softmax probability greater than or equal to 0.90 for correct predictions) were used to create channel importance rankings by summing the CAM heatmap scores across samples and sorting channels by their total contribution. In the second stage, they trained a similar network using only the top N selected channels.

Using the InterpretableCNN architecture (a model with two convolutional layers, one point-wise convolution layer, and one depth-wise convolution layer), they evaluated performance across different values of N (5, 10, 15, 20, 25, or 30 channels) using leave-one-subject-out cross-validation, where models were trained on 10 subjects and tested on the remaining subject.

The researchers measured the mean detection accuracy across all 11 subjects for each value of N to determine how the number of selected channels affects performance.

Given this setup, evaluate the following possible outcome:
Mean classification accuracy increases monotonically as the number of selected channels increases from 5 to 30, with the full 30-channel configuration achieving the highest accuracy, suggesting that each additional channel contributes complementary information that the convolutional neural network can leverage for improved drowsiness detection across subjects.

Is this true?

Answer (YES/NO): NO